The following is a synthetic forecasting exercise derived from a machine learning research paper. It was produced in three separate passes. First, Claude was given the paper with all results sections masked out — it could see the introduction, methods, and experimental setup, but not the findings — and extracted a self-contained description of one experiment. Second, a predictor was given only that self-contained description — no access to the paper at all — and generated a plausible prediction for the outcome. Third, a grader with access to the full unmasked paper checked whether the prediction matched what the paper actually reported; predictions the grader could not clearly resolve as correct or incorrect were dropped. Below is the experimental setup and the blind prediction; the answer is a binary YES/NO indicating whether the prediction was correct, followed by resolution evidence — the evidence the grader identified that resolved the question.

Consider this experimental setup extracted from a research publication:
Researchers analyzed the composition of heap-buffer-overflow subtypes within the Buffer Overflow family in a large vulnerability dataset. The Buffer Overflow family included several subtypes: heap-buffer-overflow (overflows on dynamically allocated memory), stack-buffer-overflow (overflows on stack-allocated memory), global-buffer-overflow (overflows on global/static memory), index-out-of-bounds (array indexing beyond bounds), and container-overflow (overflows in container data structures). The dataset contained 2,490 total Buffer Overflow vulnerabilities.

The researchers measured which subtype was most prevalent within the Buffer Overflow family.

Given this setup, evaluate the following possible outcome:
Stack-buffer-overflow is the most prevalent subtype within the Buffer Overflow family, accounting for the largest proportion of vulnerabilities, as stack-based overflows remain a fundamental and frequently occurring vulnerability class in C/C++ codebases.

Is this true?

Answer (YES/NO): NO